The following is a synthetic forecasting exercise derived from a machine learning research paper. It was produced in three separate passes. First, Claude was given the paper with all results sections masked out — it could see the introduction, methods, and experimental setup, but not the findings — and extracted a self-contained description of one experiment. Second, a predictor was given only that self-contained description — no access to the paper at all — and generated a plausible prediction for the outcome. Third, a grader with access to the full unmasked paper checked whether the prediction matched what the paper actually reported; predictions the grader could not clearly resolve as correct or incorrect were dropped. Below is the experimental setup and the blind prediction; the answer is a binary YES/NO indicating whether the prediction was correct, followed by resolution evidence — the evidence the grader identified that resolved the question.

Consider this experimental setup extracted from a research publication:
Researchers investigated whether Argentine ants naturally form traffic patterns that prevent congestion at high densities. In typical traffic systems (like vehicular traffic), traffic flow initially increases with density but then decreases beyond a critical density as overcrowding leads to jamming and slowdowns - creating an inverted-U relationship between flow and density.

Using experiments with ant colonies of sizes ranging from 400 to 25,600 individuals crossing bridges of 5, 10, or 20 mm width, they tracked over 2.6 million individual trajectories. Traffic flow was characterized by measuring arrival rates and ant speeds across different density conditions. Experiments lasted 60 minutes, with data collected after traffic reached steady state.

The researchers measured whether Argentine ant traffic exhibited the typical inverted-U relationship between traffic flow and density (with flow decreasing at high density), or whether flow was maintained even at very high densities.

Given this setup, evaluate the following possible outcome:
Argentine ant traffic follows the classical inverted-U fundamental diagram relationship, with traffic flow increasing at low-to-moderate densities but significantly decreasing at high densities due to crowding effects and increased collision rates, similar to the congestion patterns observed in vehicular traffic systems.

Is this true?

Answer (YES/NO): NO